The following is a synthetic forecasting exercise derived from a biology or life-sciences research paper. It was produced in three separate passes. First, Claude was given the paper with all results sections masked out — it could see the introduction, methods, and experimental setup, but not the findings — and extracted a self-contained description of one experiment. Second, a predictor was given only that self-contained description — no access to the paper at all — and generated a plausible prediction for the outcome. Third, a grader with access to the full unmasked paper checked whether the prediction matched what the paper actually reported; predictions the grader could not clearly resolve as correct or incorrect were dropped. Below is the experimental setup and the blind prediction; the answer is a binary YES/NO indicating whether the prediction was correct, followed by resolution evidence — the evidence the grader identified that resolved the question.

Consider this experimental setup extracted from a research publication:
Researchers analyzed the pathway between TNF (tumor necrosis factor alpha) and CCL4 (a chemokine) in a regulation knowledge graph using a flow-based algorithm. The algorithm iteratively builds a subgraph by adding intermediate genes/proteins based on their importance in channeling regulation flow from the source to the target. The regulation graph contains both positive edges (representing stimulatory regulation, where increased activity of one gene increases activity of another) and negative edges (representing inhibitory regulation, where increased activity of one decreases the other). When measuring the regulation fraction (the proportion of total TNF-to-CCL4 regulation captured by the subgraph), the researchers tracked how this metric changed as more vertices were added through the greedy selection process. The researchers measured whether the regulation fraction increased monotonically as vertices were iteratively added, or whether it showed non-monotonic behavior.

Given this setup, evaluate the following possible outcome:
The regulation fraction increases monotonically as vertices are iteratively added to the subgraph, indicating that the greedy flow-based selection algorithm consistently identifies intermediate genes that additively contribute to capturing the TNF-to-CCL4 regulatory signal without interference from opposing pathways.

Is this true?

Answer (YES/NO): NO